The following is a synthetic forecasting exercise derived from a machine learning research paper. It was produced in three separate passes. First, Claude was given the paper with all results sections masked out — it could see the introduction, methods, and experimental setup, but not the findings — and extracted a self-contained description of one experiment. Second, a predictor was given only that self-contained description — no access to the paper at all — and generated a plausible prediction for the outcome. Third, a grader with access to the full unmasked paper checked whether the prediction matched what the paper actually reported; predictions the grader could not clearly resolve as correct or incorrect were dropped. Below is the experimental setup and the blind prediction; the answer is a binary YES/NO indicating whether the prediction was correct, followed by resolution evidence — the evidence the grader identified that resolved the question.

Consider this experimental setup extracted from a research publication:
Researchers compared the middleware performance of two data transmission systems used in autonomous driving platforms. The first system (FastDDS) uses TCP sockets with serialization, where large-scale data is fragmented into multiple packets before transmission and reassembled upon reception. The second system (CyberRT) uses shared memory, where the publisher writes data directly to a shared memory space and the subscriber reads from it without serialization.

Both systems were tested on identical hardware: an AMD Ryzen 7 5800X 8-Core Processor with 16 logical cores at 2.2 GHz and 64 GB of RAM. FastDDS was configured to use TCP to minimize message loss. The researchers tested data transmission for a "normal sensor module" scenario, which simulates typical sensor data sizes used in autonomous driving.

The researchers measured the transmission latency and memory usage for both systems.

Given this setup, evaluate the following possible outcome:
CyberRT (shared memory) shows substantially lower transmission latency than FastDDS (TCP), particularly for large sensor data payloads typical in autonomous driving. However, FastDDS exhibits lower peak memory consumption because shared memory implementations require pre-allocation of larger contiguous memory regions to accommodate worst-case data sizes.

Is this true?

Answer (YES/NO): YES